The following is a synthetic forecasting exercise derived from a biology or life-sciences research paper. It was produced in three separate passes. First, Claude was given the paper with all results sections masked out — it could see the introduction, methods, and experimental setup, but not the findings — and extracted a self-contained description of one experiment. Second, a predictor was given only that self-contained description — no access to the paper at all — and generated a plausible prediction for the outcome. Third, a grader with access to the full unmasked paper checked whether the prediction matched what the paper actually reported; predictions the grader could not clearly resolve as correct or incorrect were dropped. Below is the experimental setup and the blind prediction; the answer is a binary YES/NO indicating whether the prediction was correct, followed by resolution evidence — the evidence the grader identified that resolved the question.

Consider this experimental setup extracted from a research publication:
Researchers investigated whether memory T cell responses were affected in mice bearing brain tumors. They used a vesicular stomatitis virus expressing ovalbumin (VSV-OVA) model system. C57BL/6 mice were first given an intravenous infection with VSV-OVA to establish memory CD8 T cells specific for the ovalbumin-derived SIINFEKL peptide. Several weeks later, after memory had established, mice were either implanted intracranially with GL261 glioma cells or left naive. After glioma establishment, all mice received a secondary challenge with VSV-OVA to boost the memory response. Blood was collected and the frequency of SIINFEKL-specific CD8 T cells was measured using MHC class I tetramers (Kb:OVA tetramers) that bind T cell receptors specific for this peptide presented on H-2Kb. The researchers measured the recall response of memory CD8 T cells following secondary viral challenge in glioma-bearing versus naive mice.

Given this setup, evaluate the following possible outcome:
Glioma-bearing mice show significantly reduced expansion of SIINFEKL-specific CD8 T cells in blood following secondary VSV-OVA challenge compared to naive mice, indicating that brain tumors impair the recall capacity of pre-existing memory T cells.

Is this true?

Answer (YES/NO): YES